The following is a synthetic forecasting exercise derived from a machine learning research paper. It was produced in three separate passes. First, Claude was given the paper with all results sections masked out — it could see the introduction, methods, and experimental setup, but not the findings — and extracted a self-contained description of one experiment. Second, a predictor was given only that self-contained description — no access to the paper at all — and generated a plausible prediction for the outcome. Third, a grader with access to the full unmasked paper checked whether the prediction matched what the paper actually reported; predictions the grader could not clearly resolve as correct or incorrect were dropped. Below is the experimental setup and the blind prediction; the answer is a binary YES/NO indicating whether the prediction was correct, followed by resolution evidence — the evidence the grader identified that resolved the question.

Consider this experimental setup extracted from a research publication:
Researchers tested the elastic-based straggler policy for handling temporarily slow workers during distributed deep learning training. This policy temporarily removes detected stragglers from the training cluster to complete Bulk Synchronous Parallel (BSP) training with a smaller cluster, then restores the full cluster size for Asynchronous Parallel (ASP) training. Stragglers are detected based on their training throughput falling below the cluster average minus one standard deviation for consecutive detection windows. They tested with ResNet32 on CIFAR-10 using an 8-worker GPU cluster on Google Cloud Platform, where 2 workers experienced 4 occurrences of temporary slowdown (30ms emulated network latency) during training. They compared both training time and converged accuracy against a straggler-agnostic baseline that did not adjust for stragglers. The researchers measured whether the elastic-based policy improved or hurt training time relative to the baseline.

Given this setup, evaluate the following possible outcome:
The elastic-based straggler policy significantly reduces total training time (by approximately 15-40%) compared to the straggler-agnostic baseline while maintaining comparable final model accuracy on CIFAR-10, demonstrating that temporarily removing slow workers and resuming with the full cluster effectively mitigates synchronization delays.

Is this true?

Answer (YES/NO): NO